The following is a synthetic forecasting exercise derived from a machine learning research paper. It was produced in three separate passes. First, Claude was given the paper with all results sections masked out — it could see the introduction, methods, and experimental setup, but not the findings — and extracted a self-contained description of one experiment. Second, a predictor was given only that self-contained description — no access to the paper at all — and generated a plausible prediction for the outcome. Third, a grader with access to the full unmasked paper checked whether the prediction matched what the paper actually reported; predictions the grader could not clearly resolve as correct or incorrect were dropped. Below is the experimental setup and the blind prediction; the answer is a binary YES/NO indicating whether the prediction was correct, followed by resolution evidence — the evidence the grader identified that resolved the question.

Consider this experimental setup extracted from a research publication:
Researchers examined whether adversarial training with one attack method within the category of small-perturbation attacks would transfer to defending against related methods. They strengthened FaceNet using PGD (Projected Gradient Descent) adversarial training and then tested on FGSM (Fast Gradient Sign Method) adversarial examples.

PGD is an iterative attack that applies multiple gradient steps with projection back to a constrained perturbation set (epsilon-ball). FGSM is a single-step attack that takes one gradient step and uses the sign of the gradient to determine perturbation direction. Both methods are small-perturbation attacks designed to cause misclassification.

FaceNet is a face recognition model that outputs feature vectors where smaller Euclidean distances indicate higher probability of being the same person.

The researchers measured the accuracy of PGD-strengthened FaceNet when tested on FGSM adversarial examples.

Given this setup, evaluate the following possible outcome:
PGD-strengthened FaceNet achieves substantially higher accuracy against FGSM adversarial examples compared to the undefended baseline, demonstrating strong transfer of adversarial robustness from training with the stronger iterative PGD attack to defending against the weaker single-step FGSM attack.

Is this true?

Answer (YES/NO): YES